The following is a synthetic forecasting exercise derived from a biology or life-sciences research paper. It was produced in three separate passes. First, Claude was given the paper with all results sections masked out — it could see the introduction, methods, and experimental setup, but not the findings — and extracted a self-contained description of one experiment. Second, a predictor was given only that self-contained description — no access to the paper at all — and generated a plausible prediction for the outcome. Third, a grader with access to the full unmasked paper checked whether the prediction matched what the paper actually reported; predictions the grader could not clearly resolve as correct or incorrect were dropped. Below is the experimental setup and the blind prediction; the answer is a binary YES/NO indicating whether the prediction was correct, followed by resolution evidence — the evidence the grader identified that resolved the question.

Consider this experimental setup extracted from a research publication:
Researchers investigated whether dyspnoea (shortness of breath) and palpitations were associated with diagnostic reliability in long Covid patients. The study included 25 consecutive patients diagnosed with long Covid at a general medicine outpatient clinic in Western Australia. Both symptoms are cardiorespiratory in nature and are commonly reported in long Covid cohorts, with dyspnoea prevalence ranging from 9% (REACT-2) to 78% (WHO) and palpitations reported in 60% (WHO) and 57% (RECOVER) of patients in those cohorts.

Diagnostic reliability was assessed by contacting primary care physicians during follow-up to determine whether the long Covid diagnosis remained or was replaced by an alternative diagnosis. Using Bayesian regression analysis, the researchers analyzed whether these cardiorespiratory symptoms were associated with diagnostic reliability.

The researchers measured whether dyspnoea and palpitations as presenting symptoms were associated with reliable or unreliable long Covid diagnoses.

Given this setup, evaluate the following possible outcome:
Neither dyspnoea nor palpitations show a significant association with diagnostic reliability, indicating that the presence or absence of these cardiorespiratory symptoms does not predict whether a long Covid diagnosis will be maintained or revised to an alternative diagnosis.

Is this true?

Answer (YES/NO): NO